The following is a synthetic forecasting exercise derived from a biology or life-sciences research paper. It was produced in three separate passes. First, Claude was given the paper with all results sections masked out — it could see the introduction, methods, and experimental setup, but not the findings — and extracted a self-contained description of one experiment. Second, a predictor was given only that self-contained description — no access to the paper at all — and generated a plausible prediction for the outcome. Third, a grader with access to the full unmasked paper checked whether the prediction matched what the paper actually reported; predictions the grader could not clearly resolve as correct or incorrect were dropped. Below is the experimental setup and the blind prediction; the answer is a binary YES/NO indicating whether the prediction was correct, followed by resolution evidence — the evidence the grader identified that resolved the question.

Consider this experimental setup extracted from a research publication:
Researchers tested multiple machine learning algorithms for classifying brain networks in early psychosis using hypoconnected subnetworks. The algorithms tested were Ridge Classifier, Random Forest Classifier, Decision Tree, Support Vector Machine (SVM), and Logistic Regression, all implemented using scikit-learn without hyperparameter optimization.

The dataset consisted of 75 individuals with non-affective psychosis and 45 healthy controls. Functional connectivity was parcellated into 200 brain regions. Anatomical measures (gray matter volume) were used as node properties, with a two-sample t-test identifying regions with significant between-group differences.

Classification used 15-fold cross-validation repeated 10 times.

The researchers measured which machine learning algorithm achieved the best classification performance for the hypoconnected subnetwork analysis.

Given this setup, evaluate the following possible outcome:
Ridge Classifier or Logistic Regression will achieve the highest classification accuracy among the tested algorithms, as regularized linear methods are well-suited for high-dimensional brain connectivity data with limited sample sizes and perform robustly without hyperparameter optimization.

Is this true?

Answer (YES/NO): YES